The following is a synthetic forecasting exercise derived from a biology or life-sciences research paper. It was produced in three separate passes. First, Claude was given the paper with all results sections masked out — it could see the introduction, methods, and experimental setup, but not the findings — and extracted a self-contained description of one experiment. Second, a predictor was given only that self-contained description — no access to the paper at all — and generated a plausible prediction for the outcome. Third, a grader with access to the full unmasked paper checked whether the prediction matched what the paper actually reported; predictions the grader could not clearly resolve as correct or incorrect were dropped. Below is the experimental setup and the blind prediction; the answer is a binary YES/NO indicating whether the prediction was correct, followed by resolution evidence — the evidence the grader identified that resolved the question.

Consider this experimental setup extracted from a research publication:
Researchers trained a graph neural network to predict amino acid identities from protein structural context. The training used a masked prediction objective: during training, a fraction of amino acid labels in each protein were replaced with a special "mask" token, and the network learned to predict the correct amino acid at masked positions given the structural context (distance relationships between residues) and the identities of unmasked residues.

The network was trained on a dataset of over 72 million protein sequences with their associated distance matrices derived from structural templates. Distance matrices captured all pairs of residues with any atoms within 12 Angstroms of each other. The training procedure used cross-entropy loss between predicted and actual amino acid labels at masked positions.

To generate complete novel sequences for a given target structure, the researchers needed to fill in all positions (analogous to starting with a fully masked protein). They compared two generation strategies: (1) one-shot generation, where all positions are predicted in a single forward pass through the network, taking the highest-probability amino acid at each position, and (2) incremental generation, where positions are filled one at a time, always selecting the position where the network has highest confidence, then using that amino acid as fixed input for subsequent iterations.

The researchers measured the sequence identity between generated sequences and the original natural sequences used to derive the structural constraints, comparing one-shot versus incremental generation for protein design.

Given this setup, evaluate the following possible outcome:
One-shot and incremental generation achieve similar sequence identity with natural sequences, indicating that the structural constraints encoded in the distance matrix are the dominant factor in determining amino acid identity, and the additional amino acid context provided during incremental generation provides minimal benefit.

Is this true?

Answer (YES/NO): NO